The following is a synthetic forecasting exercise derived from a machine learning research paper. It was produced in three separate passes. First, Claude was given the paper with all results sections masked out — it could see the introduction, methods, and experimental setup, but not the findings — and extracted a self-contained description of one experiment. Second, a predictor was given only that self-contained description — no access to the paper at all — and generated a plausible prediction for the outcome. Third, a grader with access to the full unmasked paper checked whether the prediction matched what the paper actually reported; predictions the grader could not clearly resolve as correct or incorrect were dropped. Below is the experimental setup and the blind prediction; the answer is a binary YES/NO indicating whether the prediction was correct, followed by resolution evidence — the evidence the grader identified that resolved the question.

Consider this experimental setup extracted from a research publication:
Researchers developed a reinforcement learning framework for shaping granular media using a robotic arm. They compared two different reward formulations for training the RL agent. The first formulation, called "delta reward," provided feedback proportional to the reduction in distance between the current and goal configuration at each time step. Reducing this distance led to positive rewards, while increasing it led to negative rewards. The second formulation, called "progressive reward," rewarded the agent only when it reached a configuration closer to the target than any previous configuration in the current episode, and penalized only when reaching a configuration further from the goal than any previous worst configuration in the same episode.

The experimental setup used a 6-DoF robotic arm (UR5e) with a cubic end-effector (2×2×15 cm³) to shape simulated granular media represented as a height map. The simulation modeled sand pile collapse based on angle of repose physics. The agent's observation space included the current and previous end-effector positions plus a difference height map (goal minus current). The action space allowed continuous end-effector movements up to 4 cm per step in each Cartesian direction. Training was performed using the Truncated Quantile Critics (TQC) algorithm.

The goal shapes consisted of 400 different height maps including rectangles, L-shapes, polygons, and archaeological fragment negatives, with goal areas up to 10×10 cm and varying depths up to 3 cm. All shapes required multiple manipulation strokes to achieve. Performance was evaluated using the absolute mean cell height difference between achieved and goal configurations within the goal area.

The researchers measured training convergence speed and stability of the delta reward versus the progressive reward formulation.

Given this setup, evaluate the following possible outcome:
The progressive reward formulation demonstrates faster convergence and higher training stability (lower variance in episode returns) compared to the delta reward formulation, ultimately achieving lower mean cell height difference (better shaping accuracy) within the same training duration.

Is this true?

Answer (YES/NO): NO